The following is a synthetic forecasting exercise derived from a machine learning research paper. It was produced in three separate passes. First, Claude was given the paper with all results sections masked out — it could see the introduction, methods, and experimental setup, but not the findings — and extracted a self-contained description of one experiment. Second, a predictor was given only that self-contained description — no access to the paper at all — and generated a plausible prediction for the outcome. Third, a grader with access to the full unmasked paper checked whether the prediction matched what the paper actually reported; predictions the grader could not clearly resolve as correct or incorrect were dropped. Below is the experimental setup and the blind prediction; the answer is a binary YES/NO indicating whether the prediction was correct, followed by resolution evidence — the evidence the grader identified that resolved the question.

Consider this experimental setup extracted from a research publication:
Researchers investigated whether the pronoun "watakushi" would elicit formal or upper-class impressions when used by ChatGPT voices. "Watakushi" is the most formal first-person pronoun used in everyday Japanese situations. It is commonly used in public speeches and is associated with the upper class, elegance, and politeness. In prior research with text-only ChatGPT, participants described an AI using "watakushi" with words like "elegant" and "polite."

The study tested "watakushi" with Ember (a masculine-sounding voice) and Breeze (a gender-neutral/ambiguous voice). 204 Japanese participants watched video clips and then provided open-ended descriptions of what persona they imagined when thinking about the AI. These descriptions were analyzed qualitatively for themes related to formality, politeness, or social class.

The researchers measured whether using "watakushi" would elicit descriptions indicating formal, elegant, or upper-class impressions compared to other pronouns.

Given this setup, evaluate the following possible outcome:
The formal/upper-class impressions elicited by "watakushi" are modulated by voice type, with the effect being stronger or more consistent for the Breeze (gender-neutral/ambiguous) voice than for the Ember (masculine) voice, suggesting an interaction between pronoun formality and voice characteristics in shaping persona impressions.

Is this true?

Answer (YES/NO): YES